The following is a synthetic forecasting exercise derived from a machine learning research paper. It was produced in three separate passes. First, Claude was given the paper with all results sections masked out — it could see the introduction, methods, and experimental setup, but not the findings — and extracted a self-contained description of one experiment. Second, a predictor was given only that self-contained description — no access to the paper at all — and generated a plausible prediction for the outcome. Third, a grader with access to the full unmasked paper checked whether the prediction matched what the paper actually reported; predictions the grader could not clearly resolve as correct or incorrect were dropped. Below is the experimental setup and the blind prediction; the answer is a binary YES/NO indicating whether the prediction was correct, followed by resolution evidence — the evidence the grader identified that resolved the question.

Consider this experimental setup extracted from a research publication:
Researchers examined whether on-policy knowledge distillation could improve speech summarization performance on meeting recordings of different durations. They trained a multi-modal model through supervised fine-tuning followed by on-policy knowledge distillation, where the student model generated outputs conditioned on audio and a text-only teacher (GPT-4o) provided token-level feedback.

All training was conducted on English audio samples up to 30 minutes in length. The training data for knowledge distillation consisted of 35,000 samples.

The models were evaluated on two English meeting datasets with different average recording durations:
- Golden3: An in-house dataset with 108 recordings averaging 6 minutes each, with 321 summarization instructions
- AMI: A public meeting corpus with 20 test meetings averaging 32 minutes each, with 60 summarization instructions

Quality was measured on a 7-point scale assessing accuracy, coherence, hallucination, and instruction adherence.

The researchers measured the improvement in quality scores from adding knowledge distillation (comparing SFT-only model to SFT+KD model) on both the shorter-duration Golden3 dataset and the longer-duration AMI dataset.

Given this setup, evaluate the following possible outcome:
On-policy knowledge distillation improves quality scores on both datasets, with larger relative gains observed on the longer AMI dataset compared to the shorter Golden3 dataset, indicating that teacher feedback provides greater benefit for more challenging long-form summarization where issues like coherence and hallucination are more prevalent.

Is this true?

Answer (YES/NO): NO